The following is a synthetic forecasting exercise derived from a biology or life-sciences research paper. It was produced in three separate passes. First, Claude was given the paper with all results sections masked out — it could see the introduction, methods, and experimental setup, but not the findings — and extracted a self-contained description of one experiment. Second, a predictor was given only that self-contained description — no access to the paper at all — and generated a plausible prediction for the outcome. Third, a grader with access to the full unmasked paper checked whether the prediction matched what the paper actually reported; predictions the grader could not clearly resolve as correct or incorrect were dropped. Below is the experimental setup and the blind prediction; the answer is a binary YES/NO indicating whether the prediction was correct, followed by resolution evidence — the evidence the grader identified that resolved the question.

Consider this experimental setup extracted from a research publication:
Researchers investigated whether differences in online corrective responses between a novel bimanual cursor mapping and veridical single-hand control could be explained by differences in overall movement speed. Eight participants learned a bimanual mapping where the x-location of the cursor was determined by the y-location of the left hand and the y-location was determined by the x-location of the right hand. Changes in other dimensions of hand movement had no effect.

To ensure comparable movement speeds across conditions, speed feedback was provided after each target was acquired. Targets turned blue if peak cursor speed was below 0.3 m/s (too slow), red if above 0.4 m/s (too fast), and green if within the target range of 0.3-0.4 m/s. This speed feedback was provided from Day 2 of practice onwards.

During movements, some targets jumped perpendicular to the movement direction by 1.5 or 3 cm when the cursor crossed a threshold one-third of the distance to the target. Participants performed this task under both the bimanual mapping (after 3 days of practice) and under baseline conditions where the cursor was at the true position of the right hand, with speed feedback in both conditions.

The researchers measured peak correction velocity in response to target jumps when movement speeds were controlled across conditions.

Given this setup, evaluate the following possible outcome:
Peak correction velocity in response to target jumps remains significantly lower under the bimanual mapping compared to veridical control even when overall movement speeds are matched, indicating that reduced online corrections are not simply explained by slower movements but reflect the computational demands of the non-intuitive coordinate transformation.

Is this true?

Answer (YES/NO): YES